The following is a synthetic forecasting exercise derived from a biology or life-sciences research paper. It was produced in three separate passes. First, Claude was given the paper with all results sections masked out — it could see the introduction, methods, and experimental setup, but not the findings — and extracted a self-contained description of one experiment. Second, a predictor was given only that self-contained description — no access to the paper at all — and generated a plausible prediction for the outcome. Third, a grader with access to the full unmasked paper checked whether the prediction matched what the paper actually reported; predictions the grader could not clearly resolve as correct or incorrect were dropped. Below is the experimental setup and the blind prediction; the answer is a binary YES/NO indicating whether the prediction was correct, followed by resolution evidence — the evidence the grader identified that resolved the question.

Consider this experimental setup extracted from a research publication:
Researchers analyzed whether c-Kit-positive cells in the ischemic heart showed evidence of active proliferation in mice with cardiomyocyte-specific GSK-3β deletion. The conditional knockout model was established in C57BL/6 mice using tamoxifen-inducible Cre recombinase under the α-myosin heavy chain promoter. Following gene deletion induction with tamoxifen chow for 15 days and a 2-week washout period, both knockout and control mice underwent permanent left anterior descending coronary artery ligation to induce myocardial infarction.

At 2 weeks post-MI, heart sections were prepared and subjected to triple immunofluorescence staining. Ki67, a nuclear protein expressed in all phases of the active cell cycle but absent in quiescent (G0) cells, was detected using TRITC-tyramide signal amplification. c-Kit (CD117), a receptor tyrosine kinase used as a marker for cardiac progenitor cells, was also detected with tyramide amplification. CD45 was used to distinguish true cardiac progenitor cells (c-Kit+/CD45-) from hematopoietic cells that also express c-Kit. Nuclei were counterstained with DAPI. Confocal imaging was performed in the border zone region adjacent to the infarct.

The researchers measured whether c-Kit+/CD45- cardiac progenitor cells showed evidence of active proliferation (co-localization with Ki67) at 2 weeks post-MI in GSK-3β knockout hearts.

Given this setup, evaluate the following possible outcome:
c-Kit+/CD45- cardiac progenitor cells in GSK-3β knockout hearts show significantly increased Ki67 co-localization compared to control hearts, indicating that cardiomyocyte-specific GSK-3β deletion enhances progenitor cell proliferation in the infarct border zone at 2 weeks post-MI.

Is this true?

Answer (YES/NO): NO